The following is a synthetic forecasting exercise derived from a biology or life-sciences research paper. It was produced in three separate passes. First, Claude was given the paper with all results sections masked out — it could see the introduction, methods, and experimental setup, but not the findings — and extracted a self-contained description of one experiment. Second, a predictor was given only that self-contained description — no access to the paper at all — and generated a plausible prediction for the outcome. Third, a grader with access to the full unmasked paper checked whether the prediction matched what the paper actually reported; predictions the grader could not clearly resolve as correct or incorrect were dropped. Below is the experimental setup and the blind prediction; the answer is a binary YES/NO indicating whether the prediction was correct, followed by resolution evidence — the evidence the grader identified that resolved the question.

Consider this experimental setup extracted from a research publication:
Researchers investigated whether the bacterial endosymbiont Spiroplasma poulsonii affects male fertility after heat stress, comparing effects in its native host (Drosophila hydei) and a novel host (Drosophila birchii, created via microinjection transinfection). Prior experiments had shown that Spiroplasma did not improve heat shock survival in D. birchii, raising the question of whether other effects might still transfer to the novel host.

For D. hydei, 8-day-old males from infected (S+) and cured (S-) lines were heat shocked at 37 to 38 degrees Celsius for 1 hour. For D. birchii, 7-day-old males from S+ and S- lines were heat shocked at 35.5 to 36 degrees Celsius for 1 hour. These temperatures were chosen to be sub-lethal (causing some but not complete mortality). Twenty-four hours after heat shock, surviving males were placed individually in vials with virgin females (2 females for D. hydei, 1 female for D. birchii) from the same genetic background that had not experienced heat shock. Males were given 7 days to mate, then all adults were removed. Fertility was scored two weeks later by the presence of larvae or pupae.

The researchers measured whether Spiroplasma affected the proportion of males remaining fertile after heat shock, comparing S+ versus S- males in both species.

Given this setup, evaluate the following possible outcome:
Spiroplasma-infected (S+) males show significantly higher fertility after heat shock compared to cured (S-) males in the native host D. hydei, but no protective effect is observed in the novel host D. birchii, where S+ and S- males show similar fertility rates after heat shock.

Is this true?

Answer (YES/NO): NO